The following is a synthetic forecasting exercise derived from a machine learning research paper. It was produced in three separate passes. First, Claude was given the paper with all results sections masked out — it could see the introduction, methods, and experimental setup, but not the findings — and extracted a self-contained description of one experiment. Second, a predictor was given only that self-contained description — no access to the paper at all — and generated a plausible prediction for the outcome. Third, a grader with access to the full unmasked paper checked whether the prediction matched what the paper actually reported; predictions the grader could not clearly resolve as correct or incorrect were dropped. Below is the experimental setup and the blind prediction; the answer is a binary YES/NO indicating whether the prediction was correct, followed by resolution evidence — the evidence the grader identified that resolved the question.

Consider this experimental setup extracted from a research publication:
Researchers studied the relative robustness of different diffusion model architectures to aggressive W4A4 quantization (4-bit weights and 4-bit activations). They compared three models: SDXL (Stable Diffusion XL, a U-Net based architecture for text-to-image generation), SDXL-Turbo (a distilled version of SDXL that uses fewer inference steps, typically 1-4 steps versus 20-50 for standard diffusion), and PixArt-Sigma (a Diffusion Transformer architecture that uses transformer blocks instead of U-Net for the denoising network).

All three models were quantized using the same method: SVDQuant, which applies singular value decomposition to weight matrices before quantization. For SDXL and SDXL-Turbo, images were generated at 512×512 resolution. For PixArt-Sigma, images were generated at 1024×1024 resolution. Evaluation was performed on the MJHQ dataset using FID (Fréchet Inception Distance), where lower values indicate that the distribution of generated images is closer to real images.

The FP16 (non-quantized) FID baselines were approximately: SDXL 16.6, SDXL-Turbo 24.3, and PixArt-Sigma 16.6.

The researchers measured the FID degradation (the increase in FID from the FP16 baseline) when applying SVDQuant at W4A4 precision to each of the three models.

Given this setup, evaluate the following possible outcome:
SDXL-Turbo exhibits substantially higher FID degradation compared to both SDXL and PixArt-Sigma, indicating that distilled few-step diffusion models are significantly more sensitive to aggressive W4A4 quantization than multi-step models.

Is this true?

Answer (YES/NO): NO